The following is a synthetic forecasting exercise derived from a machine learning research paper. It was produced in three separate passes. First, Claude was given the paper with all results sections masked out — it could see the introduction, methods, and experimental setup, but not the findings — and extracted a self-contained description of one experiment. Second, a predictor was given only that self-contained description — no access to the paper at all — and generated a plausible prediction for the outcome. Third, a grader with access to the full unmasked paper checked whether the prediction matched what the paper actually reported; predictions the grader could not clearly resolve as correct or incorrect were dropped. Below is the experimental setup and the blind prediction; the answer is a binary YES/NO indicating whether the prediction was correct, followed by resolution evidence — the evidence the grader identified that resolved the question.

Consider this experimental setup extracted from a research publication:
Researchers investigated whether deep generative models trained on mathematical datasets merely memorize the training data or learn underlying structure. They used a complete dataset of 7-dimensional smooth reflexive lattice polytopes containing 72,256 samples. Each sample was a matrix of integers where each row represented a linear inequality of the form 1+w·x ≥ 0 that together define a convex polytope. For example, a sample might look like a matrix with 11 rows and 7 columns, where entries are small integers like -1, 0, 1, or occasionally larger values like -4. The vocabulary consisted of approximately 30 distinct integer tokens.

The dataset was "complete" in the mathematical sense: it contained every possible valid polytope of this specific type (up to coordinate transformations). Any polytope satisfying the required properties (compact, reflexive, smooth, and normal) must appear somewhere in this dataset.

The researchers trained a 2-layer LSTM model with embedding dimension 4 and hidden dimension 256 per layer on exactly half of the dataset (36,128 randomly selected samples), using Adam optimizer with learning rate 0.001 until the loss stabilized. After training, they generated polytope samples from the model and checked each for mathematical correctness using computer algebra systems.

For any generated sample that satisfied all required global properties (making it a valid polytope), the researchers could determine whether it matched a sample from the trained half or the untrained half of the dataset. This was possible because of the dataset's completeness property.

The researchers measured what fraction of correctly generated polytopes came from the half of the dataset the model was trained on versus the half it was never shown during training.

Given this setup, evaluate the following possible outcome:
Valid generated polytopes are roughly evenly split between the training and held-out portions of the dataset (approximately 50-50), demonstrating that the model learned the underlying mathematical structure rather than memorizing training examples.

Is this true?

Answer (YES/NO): YES